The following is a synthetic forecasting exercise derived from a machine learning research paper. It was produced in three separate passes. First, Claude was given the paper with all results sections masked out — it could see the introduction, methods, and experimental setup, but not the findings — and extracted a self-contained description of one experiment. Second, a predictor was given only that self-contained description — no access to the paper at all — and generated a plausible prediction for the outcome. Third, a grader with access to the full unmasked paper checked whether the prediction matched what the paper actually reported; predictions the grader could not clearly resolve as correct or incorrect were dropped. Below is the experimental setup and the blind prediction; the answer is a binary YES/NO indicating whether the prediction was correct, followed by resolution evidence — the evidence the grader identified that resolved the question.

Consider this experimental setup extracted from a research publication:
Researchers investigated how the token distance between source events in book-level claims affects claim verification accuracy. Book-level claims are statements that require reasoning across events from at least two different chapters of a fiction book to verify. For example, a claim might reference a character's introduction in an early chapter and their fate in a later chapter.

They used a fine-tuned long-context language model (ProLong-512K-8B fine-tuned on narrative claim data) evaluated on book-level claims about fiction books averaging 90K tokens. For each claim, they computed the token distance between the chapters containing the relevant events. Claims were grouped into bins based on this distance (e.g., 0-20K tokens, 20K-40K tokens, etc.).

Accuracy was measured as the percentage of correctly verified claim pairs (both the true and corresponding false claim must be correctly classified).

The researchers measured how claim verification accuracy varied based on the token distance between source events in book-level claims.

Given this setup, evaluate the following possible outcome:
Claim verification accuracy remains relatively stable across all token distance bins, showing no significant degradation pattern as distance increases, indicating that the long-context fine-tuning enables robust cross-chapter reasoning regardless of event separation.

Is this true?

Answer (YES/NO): NO